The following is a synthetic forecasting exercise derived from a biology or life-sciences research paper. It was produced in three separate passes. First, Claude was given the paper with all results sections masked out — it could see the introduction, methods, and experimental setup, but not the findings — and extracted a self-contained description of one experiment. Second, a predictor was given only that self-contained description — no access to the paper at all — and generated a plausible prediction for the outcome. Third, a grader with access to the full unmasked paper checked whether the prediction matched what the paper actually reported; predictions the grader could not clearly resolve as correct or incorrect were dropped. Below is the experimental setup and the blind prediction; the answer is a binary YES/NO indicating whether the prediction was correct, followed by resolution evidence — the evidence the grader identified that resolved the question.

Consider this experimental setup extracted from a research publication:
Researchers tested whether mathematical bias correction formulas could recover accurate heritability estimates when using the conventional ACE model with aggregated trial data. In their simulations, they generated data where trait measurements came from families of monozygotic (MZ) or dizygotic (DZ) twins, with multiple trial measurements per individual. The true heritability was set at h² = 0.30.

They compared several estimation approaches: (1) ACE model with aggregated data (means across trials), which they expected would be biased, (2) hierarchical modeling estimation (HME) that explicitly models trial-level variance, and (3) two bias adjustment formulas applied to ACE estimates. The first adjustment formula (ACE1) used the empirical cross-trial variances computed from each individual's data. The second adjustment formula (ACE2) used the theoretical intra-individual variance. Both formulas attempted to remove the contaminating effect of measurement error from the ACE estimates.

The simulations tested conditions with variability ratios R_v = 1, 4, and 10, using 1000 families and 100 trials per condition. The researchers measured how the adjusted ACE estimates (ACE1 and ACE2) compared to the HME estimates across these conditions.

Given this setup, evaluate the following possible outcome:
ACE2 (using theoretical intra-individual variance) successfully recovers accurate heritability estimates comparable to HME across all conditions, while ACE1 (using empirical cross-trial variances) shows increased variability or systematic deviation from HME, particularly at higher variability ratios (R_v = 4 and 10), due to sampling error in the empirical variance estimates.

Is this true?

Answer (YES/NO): NO